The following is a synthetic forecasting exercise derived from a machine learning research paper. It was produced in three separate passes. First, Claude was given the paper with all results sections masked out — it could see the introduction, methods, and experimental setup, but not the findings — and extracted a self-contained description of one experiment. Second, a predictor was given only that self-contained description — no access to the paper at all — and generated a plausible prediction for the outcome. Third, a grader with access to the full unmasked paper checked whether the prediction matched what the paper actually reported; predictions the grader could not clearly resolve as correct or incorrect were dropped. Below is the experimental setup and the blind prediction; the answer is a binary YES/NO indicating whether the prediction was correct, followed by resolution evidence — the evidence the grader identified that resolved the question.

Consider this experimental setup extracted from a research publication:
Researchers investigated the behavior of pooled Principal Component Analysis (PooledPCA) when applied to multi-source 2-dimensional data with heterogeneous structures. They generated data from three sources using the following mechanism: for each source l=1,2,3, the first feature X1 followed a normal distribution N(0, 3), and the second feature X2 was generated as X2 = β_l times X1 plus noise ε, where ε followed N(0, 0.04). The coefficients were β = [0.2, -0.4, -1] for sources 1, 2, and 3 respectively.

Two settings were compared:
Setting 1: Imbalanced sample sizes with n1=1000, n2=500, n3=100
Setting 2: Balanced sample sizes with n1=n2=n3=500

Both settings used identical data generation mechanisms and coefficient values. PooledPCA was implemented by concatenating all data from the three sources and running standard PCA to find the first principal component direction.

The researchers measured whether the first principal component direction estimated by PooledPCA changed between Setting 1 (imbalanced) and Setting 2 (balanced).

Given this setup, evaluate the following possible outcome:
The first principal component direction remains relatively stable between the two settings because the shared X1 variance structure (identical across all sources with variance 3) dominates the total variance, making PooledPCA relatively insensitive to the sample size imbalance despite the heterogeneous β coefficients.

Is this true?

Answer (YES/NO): NO